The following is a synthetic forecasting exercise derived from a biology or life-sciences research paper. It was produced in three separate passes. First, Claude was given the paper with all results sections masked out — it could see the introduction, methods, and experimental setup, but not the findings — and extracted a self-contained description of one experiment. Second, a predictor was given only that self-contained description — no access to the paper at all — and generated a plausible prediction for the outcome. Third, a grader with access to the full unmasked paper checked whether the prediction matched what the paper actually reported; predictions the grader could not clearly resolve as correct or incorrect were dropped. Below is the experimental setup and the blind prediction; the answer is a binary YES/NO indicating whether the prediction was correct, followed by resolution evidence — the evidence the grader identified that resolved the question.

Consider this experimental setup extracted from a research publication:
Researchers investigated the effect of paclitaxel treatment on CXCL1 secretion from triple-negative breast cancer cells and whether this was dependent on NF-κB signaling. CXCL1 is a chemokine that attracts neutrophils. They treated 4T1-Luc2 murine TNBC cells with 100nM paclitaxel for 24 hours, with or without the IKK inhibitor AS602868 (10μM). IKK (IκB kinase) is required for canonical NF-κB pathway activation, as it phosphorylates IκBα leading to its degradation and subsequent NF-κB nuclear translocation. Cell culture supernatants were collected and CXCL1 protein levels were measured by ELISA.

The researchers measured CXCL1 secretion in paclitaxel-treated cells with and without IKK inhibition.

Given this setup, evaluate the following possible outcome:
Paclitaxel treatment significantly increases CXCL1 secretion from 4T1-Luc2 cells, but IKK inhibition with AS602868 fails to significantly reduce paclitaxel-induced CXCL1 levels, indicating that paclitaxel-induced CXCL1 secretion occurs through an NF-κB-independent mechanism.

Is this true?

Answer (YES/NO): NO